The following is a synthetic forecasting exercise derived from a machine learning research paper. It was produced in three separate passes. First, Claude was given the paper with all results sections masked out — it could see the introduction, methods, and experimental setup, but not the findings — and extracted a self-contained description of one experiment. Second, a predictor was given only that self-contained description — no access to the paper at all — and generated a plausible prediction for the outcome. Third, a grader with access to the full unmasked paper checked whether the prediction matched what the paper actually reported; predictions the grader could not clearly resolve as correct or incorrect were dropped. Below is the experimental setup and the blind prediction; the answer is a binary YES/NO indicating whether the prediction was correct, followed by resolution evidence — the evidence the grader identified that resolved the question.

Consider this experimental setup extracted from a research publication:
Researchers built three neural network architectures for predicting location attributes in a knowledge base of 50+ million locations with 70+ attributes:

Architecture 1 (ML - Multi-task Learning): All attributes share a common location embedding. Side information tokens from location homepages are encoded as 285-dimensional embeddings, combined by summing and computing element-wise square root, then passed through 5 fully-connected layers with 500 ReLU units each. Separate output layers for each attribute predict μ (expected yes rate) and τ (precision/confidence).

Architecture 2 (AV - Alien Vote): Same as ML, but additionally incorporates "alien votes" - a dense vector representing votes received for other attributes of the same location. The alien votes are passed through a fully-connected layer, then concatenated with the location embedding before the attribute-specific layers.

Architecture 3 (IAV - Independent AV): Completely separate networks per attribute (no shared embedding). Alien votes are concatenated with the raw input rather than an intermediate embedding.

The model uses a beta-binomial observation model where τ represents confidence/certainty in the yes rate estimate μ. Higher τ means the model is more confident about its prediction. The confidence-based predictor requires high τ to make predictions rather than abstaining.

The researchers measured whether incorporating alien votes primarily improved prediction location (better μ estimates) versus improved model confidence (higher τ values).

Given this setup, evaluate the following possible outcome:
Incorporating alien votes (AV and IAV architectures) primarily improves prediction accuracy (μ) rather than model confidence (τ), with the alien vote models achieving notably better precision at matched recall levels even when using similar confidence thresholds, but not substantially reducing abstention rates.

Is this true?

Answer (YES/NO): NO